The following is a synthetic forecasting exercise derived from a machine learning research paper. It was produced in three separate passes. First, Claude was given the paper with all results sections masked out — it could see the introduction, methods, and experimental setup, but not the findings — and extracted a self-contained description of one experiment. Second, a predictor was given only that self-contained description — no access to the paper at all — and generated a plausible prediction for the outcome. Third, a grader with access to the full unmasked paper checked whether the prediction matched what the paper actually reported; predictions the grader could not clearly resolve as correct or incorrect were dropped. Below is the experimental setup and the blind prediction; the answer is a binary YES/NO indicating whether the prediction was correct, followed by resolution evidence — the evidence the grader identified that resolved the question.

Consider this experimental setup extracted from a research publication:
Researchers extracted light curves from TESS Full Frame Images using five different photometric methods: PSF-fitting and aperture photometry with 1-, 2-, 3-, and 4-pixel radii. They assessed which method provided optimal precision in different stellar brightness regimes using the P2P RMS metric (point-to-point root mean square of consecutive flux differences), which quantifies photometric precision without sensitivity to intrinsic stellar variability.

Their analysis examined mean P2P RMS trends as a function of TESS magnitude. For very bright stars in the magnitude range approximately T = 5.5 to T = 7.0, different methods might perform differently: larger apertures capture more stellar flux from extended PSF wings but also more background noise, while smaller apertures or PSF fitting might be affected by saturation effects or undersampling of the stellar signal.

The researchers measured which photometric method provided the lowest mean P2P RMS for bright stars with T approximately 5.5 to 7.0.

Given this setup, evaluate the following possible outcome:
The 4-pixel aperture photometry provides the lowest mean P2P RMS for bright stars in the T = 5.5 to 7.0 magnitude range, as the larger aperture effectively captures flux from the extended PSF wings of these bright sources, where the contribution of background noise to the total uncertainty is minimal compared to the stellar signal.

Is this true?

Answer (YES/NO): YES